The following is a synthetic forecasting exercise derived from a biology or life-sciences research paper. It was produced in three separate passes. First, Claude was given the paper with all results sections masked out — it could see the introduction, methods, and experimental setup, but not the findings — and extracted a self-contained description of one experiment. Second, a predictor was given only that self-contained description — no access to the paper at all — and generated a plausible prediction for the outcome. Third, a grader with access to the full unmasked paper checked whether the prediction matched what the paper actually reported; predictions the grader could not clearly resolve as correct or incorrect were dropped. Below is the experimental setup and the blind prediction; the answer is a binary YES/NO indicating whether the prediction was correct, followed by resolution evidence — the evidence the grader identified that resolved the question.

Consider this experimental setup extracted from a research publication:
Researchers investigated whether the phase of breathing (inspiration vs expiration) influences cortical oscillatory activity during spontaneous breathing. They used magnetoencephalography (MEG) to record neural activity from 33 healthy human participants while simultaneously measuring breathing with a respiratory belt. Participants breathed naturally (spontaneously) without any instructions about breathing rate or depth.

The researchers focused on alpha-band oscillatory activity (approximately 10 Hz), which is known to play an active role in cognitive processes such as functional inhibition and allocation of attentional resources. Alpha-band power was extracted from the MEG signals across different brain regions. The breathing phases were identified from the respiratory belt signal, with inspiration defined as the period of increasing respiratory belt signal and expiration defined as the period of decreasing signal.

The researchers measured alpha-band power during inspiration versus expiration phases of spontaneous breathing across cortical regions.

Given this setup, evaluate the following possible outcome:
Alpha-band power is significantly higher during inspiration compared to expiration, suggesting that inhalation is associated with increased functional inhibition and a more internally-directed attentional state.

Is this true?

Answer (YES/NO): NO